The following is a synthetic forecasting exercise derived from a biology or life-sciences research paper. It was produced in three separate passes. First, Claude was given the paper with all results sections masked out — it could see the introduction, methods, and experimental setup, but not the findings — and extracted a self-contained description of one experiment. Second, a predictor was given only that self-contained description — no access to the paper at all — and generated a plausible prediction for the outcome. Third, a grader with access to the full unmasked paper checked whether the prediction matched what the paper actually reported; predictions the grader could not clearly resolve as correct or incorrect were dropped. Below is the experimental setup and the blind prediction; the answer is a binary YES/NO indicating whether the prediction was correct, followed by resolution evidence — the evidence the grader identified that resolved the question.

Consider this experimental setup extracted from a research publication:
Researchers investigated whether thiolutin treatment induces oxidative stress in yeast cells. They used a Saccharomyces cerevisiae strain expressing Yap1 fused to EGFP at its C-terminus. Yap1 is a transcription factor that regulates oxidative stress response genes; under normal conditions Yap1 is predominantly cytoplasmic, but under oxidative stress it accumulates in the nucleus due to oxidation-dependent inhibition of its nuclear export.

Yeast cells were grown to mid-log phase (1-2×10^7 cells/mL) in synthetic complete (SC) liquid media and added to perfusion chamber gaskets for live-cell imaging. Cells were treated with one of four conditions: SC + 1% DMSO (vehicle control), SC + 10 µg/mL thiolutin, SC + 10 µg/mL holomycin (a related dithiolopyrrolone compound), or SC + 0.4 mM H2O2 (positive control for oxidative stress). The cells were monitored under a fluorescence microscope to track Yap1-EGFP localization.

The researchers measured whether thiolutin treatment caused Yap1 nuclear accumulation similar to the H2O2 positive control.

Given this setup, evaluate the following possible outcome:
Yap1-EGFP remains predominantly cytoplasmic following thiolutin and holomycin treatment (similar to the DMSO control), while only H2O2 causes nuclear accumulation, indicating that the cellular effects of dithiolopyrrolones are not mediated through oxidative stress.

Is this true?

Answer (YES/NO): NO